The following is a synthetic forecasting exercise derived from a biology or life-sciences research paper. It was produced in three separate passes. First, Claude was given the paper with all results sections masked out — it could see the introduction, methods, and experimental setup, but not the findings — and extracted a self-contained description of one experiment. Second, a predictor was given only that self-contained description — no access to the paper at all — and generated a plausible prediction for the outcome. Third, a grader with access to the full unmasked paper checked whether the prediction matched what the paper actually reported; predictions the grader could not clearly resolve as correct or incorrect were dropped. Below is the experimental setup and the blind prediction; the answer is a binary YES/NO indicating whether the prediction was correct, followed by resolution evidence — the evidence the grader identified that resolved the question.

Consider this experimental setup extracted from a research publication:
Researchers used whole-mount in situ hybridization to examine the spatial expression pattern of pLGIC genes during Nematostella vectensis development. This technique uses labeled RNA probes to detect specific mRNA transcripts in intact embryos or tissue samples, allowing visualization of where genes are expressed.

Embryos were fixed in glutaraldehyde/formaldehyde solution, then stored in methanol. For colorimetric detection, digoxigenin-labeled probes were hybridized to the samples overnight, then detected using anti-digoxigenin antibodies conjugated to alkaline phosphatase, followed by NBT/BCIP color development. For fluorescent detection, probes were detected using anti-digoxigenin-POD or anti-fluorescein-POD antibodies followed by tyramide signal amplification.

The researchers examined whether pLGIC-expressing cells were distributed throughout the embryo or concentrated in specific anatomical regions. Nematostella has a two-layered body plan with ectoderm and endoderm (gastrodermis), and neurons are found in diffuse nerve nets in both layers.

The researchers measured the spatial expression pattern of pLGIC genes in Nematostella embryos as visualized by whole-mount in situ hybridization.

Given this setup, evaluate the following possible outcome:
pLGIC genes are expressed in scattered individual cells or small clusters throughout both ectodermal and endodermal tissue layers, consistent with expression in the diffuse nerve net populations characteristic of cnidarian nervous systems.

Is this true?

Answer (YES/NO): NO